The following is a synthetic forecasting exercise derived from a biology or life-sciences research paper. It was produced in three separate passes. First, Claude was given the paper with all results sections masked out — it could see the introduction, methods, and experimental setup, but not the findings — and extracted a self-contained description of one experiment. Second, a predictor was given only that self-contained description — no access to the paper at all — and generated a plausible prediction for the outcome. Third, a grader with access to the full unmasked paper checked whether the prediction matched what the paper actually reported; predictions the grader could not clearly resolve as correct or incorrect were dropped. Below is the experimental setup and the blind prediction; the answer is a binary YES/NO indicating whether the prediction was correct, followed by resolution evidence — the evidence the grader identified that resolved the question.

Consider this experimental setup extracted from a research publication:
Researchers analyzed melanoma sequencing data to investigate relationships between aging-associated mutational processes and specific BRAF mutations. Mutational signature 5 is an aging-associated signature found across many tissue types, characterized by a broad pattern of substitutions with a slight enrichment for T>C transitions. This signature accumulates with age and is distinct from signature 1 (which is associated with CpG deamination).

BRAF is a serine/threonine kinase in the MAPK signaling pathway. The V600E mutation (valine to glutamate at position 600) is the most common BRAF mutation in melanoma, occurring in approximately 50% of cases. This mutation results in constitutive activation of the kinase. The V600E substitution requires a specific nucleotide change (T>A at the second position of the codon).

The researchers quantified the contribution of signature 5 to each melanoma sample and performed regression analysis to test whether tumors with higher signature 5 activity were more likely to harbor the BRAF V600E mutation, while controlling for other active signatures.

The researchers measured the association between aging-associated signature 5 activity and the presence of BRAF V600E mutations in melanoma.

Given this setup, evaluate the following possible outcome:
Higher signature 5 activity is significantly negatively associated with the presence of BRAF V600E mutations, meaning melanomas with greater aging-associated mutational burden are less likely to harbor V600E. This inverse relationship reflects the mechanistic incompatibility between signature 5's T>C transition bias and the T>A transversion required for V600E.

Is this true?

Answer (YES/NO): NO